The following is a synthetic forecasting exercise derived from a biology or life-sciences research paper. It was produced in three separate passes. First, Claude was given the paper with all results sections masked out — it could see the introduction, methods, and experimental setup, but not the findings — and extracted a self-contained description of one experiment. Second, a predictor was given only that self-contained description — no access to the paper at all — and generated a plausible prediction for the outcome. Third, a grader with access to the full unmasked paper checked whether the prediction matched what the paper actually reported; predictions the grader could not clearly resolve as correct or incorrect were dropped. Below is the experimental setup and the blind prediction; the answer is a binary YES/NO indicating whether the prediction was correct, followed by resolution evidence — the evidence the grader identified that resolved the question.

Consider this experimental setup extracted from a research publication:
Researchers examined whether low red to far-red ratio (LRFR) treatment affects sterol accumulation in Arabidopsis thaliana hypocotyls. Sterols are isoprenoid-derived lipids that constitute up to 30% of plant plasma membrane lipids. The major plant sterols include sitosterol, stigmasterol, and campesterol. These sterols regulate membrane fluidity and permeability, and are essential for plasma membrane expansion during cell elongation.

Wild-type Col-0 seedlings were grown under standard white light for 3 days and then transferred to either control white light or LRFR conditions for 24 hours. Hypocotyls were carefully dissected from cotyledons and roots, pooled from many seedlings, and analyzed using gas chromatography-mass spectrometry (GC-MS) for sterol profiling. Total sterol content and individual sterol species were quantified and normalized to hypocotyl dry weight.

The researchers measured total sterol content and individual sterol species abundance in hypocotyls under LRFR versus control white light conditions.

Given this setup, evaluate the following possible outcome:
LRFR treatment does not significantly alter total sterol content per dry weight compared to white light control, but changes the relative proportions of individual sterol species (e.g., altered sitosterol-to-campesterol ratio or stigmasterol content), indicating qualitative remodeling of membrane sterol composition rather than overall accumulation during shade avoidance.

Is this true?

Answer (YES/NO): NO